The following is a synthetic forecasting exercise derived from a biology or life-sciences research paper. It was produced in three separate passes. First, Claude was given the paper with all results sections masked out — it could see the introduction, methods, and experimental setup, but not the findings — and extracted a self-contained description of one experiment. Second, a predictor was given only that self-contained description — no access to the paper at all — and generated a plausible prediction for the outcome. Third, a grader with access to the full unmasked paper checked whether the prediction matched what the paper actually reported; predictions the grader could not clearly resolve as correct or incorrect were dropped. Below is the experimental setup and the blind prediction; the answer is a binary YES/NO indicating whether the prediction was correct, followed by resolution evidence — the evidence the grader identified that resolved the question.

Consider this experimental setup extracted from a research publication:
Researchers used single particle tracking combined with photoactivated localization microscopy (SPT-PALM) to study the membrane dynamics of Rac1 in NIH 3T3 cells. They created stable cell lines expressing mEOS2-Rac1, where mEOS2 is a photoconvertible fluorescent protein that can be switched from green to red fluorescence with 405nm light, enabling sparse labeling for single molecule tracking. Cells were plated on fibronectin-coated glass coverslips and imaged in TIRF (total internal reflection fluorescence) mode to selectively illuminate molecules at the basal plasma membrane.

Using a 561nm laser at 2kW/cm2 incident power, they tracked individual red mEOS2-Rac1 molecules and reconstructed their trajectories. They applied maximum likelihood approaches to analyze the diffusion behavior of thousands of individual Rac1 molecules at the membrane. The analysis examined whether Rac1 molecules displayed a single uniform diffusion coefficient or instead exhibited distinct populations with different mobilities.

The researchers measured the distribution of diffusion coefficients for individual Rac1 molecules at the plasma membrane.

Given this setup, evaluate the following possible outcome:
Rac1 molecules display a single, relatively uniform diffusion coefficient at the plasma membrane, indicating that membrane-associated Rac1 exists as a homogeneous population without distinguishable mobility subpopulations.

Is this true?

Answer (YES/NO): NO